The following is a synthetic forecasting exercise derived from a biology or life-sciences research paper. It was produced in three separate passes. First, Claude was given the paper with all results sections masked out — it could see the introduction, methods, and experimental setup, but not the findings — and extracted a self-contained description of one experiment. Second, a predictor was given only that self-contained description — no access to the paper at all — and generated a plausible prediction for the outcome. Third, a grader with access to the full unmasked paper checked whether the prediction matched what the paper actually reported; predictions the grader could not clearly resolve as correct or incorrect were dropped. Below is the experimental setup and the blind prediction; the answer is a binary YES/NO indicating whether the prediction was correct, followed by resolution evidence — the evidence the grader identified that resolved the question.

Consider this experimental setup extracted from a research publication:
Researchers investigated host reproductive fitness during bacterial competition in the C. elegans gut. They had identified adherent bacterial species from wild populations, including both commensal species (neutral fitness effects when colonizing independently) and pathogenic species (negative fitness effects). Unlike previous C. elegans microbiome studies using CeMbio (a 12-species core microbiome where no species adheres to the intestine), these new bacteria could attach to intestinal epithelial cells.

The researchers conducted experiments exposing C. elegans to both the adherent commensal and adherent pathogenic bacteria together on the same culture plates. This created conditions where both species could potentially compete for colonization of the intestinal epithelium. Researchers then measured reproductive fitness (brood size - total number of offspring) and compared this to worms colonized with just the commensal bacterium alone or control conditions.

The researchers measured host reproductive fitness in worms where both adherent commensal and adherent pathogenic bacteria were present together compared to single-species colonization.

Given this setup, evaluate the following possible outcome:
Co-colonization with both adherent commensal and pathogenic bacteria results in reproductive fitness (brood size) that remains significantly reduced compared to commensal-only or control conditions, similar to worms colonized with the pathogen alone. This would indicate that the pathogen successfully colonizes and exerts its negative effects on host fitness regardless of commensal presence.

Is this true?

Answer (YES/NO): NO